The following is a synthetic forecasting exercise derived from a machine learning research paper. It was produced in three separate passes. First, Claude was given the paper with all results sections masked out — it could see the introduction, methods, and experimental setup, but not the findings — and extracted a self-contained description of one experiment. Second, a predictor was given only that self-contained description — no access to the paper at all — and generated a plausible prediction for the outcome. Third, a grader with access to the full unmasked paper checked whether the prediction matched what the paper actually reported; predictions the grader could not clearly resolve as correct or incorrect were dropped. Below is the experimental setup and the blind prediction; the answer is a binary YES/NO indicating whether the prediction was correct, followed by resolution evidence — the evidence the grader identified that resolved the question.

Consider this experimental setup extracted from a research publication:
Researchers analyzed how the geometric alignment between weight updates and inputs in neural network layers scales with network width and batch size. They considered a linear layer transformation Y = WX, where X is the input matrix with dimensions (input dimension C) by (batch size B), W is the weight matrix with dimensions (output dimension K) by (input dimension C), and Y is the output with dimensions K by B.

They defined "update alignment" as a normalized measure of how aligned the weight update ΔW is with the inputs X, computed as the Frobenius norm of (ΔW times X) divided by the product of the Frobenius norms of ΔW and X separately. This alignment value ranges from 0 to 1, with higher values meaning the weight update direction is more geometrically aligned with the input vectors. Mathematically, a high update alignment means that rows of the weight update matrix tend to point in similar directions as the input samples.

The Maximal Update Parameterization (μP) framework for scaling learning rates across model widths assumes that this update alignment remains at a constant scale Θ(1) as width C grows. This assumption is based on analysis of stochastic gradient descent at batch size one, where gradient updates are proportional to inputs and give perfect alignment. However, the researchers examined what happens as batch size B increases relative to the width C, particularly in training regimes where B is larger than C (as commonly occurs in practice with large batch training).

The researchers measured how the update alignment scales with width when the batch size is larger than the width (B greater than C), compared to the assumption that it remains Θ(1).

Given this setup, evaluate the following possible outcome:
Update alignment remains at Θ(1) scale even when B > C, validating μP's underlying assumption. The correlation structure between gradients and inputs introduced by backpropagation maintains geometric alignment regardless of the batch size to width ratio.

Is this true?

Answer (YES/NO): NO